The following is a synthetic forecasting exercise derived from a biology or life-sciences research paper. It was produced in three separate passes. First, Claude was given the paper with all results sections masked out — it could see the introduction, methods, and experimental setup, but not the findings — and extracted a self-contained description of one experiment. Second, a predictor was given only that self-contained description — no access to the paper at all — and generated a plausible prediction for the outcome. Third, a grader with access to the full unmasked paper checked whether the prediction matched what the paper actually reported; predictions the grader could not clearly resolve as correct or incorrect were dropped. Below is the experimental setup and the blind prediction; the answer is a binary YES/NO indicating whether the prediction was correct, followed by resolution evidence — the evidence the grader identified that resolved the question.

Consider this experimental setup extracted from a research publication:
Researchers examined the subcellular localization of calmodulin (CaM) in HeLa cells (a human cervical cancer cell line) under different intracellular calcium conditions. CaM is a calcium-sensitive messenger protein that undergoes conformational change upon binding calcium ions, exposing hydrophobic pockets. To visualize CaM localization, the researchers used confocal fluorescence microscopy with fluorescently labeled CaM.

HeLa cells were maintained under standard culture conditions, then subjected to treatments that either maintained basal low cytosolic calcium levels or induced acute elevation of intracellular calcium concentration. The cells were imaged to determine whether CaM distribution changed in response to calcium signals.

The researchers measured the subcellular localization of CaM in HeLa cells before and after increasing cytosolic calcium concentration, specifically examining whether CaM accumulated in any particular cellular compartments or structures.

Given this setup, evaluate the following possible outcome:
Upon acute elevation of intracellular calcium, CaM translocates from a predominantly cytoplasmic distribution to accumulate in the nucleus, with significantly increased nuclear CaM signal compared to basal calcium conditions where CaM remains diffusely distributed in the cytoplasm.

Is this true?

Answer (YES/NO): NO